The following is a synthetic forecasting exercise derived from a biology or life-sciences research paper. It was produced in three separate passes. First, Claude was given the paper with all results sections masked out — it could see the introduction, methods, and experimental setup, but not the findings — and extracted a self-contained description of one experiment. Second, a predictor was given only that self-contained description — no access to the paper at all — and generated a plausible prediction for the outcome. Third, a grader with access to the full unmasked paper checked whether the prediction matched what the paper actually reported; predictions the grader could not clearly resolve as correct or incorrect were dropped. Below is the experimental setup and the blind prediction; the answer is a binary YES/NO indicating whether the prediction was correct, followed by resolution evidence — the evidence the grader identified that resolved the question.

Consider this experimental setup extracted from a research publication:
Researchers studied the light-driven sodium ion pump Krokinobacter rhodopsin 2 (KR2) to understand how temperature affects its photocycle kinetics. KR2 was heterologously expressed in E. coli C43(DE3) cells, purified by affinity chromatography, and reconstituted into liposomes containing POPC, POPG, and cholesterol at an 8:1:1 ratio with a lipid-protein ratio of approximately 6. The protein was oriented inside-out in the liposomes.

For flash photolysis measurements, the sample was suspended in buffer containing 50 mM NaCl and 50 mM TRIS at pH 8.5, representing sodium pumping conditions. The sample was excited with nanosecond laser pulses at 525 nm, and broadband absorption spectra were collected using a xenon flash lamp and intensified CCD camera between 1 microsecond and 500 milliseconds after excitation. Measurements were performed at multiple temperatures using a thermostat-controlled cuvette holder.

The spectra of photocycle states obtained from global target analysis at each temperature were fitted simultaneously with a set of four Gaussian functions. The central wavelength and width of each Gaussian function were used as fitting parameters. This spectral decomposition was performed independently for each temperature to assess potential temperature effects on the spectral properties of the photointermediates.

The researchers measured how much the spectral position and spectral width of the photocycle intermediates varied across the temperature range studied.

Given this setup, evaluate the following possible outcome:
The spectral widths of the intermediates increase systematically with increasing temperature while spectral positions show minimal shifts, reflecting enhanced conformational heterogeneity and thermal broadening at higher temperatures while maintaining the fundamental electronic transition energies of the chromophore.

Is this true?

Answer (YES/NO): NO